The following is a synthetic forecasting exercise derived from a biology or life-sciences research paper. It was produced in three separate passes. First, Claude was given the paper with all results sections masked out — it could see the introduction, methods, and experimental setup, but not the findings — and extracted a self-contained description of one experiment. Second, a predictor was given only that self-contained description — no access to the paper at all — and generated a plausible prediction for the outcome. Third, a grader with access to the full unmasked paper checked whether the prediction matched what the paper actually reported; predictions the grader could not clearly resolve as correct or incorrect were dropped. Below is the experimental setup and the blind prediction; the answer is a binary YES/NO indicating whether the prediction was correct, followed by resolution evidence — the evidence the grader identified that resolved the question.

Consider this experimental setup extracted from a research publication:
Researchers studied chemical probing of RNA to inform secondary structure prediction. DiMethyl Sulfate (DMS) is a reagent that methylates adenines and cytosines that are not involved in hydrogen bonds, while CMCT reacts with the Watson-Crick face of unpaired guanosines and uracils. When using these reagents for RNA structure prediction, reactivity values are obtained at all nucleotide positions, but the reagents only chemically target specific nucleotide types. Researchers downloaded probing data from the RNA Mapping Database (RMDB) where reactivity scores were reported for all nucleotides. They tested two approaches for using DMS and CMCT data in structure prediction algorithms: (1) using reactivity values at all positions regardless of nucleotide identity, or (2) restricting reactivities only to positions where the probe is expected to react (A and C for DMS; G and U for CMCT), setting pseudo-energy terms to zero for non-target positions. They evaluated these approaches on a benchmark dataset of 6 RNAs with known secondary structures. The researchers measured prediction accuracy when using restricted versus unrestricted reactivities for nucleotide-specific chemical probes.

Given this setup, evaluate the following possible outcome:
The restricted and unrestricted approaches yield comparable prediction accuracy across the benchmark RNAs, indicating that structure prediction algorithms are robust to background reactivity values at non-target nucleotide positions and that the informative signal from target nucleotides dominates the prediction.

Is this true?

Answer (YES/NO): NO